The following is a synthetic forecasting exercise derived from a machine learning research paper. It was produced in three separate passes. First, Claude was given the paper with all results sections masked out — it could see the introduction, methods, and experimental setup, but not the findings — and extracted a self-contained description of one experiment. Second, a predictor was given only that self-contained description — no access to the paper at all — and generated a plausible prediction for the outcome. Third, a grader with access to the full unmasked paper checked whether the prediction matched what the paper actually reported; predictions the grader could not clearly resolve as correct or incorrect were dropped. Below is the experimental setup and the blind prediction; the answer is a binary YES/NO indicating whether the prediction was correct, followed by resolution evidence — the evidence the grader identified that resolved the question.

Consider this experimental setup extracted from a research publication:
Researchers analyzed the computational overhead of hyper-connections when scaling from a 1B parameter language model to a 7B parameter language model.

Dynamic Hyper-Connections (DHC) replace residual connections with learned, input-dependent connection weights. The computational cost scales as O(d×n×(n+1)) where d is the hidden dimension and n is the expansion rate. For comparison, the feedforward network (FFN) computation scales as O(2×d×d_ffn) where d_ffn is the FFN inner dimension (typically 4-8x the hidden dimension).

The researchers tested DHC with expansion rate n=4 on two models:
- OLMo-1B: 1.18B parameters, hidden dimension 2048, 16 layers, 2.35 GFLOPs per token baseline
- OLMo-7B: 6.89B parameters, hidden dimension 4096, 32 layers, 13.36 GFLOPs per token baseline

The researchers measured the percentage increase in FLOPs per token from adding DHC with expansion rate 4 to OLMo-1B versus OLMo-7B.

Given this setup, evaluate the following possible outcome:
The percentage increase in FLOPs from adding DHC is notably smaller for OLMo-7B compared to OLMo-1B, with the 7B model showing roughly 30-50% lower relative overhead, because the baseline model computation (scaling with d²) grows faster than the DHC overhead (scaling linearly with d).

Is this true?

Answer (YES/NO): NO